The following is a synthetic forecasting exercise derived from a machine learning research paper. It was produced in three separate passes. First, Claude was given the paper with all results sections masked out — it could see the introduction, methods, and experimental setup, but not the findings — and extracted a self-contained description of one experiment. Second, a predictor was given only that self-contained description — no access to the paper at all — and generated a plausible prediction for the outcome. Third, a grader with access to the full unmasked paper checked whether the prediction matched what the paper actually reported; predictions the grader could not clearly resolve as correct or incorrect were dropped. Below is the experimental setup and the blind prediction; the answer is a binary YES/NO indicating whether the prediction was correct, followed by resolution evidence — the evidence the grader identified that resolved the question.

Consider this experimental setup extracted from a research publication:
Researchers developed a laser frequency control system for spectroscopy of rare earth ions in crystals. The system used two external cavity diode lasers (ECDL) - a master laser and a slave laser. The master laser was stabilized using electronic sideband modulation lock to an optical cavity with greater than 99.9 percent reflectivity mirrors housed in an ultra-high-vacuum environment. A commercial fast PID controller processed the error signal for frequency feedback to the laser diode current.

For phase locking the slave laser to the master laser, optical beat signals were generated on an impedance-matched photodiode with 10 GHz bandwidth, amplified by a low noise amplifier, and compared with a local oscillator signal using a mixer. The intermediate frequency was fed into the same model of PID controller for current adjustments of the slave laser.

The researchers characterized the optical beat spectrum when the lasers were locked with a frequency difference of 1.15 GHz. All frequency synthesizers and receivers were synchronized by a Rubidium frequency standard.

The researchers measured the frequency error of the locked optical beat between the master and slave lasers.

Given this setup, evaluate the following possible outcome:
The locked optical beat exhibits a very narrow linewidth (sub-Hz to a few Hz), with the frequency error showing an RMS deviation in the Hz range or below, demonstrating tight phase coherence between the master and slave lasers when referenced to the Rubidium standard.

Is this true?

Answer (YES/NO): NO